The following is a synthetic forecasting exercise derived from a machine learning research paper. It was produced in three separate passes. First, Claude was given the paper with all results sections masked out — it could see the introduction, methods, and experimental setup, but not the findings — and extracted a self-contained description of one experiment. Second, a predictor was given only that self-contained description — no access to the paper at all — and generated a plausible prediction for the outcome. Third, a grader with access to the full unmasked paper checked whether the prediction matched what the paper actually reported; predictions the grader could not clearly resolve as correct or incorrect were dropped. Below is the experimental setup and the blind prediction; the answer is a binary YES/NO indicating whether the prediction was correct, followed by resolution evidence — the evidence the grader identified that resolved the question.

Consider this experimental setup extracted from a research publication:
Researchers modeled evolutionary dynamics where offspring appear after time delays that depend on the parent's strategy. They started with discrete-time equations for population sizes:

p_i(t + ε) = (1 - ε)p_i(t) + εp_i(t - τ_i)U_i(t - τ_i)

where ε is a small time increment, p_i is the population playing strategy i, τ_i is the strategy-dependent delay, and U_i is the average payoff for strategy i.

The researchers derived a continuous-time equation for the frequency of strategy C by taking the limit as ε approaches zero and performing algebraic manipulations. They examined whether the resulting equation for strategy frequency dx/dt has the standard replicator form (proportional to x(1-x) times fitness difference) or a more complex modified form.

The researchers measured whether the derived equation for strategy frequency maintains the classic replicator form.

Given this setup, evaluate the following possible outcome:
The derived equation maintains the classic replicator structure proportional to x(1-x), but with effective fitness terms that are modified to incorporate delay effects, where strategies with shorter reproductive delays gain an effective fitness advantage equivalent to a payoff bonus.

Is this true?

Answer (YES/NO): NO